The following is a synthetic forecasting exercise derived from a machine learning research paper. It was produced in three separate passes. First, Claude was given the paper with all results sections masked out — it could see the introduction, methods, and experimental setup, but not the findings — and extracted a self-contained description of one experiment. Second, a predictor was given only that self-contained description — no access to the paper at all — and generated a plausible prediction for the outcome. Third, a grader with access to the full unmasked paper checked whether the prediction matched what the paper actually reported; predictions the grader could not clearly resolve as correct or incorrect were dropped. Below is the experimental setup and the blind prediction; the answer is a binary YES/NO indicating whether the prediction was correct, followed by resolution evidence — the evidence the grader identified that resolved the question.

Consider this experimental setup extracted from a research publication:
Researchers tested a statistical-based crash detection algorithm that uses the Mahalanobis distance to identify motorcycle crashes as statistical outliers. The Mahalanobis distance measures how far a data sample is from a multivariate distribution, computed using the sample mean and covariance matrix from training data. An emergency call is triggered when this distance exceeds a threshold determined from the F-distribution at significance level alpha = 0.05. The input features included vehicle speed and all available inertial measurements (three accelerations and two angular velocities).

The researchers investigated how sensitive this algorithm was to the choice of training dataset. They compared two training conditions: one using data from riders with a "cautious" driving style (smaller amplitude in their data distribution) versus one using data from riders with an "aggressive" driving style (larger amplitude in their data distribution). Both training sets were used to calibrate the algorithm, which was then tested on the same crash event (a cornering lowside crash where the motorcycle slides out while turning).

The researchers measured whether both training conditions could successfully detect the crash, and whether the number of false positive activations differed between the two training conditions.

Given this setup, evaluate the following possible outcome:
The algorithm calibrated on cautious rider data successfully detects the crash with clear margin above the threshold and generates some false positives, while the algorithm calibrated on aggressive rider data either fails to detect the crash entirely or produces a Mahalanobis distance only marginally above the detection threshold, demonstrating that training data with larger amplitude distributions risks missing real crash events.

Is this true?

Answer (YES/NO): NO